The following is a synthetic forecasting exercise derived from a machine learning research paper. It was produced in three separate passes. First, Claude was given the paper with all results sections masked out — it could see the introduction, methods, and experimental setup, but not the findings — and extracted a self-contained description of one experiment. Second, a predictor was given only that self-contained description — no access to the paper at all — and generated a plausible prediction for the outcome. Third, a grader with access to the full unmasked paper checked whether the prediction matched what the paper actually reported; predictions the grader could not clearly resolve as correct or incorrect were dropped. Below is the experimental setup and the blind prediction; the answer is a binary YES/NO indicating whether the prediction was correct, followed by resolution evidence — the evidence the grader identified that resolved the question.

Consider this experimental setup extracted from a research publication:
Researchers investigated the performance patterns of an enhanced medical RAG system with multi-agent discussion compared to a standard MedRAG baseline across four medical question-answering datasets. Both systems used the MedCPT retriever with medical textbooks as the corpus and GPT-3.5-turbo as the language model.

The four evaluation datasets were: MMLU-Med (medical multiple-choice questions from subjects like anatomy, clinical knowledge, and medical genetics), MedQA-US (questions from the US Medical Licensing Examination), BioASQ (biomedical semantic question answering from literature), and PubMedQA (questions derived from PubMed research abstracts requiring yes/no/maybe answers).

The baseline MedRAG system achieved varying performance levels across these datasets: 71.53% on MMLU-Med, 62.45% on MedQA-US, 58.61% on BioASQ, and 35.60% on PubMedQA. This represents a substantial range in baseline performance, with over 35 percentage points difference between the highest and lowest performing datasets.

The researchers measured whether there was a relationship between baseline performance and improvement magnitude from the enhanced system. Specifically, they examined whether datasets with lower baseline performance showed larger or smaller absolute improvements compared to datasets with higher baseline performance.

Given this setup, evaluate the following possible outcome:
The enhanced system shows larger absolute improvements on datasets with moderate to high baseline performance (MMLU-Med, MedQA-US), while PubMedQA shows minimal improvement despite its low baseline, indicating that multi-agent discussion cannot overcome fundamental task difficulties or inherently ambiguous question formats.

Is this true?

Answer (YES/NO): NO